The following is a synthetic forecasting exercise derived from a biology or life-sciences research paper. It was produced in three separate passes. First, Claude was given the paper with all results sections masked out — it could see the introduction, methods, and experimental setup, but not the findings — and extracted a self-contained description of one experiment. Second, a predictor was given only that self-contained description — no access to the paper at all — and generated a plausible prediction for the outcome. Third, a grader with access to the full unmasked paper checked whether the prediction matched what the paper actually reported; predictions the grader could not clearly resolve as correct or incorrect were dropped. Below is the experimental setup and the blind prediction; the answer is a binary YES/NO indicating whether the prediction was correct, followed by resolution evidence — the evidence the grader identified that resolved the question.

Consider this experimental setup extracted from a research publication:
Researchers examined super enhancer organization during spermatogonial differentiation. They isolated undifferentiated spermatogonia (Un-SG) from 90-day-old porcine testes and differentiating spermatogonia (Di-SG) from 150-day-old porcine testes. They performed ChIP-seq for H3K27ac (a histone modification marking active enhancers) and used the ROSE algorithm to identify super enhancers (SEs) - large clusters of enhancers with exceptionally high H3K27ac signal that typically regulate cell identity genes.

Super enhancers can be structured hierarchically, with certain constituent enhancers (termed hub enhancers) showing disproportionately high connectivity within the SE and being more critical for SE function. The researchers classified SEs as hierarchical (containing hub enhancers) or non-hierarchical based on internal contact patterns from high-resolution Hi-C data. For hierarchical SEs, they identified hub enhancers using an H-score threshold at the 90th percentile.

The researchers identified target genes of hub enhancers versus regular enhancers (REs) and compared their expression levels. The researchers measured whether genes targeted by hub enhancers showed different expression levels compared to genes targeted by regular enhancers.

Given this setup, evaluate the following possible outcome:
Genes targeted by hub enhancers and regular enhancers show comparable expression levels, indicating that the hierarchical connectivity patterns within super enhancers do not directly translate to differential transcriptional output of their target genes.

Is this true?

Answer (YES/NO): NO